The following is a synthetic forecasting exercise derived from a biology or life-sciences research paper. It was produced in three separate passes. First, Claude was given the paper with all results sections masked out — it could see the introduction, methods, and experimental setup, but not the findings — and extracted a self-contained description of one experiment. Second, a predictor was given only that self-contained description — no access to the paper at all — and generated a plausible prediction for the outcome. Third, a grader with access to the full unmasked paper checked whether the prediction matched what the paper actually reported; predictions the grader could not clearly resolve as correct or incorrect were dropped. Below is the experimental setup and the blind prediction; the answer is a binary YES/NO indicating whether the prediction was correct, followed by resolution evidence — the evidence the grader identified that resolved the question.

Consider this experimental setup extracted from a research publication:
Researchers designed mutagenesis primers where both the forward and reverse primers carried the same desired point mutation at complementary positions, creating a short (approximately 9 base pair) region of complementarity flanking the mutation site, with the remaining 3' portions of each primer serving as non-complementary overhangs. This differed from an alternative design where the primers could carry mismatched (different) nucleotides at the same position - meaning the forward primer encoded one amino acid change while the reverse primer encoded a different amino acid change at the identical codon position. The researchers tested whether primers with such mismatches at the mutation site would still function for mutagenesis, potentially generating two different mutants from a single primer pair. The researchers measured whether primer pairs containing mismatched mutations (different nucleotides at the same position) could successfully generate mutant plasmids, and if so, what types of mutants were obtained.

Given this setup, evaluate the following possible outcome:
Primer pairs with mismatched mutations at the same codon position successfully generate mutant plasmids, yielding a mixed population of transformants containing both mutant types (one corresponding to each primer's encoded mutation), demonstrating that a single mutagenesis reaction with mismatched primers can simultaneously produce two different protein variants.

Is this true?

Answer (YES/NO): YES